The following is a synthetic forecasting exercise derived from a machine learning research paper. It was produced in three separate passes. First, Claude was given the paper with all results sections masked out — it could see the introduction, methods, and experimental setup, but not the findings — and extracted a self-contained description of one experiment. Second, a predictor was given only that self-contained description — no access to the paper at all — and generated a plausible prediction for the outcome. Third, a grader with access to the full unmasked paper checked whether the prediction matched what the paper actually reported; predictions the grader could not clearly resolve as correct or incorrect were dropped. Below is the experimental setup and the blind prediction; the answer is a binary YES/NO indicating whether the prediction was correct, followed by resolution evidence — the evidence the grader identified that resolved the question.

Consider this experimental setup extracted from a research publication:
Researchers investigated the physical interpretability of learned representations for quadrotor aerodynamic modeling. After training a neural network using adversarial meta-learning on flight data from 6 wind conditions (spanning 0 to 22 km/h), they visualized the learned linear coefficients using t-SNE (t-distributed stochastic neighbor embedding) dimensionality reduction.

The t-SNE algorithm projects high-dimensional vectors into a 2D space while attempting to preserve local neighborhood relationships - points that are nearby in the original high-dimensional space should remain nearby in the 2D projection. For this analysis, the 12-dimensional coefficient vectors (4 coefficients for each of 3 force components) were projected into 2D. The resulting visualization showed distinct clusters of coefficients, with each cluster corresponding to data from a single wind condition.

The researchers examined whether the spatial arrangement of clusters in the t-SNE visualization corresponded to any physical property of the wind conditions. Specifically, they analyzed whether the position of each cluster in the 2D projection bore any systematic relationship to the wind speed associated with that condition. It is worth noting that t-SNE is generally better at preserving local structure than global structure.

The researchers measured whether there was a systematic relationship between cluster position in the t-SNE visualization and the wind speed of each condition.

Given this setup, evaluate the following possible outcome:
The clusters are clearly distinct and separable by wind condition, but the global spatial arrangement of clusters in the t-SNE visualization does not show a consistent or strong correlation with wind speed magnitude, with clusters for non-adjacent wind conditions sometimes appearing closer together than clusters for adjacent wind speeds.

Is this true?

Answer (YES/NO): NO